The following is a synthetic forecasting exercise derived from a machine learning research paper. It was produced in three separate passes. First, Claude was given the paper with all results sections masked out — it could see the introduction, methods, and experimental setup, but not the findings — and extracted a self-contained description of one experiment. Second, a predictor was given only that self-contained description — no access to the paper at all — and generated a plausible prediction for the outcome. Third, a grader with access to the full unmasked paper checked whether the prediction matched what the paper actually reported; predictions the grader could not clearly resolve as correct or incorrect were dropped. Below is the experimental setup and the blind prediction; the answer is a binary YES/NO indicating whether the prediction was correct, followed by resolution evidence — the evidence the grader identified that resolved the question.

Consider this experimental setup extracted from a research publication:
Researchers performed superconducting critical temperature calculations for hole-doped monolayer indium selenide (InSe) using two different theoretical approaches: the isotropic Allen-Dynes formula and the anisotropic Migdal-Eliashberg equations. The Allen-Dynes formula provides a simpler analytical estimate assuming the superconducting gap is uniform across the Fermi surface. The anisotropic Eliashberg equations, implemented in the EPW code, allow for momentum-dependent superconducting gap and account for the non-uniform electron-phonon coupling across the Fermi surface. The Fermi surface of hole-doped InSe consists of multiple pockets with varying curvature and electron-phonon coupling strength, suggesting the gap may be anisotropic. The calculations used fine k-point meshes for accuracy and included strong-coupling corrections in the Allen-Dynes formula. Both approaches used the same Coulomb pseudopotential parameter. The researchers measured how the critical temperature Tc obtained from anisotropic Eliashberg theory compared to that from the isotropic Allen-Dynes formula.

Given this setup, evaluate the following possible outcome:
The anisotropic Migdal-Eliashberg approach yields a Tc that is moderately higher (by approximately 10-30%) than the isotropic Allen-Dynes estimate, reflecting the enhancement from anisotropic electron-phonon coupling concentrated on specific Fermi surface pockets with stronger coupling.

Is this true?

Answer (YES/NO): NO